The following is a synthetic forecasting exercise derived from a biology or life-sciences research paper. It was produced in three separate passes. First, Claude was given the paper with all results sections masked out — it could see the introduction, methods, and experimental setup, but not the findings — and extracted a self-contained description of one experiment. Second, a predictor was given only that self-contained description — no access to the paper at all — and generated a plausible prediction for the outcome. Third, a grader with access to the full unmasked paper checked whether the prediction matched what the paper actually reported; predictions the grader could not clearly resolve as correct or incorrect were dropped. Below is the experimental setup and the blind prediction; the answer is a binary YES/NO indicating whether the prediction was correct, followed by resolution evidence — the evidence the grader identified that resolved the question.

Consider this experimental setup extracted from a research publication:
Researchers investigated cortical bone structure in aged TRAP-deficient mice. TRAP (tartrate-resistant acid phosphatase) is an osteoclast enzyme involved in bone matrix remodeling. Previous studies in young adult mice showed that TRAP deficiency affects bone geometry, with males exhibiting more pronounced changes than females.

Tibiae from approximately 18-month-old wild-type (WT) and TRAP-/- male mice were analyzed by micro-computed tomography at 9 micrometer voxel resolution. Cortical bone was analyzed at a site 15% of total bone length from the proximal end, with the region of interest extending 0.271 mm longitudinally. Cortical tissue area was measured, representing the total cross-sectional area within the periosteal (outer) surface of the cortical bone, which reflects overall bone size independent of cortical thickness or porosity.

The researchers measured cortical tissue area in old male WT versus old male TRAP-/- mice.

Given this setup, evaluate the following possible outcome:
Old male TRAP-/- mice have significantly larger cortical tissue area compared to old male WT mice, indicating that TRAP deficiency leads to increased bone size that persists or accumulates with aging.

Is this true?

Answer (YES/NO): YES